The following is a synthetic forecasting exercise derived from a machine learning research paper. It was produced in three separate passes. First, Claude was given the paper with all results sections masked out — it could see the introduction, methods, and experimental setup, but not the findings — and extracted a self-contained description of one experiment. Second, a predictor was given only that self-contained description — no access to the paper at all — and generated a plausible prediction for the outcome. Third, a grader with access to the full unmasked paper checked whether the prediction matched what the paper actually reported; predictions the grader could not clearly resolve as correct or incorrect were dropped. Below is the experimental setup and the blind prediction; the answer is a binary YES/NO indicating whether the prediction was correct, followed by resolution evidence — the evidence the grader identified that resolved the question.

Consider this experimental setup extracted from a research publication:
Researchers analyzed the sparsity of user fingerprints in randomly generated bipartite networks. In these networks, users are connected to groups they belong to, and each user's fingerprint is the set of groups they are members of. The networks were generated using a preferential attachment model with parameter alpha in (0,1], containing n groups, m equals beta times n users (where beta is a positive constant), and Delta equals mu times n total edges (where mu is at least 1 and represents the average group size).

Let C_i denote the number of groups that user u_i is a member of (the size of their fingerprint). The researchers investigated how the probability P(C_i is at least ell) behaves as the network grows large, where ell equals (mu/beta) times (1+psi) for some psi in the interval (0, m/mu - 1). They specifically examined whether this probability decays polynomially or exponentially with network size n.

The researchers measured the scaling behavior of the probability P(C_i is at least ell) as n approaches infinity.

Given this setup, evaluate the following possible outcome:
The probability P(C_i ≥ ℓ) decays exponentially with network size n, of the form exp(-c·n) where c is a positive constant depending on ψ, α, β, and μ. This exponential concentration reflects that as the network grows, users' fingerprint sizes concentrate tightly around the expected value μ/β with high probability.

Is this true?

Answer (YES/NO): YES